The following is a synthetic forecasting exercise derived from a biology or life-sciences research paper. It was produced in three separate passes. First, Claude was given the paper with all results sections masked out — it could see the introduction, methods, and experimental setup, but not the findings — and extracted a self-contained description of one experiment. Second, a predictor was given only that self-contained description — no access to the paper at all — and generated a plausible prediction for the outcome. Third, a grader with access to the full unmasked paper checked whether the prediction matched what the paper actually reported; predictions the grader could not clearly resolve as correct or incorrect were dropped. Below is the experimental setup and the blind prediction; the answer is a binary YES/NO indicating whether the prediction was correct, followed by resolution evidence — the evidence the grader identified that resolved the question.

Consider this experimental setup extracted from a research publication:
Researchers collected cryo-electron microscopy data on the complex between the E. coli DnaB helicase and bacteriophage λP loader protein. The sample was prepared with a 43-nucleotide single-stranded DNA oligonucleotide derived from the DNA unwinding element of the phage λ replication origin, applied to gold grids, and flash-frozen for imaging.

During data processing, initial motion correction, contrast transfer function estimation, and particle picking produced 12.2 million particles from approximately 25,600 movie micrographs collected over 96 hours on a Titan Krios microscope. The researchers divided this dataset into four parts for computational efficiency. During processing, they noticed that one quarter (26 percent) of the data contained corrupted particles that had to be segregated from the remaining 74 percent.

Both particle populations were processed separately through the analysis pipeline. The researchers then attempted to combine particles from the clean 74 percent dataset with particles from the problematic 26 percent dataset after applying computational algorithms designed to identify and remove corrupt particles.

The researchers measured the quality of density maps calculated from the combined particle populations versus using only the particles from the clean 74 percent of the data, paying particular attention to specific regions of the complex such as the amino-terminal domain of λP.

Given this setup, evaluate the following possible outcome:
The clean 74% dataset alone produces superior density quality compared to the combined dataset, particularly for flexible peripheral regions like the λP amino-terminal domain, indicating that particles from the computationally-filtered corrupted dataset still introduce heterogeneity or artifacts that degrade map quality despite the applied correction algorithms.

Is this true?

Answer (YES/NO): YES